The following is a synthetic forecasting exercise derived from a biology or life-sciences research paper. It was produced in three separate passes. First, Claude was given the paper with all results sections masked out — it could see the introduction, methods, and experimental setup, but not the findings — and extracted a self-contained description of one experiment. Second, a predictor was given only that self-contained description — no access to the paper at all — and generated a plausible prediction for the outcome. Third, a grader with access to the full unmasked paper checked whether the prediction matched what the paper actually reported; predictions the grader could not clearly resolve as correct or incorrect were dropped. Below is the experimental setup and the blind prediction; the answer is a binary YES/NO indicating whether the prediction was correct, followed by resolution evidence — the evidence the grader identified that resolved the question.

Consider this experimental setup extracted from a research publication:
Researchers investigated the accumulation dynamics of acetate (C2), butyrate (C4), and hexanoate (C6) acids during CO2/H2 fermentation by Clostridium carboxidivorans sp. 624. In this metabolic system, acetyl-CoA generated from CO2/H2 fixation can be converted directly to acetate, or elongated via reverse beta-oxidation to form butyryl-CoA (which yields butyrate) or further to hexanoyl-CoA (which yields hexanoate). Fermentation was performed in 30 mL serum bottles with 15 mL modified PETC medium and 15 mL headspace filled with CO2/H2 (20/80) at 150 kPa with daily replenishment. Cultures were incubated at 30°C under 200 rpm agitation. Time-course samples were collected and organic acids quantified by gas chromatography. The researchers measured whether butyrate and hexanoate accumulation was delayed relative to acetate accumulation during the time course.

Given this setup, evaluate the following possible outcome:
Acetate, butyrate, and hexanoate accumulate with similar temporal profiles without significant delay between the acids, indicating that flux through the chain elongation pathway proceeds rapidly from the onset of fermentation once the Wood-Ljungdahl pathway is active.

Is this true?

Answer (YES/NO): YES